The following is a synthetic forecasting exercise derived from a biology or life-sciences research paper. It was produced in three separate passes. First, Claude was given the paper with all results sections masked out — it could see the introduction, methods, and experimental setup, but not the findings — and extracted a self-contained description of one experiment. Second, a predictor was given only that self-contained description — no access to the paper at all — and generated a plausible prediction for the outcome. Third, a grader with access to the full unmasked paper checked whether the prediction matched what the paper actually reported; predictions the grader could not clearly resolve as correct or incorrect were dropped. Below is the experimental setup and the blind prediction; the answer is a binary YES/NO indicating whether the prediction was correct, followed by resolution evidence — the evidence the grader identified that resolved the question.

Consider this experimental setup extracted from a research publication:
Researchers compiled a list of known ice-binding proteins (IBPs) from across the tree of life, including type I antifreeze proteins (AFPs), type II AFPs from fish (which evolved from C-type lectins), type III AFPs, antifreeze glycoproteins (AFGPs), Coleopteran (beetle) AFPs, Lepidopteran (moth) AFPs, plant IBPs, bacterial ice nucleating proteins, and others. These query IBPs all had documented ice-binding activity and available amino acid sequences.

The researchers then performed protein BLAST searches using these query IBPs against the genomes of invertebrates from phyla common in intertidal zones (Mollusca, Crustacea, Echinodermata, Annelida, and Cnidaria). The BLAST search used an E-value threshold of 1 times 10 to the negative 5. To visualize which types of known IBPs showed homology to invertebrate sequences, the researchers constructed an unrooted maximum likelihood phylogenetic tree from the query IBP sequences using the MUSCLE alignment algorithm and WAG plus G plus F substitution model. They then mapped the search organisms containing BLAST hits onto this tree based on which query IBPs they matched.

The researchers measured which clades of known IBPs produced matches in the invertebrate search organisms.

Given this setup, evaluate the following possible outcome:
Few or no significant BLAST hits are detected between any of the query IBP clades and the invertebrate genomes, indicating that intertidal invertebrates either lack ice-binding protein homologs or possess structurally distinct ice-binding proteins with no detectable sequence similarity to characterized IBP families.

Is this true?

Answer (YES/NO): NO